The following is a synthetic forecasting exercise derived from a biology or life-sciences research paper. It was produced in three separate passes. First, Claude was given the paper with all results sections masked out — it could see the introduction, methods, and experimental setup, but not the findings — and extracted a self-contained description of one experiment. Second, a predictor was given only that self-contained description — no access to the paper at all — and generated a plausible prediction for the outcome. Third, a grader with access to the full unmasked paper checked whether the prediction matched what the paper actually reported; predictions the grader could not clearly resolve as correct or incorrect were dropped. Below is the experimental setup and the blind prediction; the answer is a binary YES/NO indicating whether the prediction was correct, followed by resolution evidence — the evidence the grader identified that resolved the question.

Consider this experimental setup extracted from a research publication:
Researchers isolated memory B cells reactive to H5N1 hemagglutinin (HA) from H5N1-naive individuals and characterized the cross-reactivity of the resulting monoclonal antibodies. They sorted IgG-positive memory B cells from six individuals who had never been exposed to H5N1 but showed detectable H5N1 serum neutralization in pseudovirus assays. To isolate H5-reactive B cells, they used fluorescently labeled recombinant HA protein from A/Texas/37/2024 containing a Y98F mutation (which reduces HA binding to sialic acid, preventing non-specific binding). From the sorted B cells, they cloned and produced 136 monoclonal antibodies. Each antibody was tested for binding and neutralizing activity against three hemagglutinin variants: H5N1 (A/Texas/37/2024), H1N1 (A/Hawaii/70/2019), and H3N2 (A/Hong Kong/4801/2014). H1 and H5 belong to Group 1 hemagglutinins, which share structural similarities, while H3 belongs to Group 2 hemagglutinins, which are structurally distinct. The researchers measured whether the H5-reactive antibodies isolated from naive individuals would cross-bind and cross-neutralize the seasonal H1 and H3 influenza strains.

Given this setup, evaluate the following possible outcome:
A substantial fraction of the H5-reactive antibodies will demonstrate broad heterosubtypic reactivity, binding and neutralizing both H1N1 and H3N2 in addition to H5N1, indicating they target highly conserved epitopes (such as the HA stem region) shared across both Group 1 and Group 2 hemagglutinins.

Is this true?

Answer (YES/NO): NO